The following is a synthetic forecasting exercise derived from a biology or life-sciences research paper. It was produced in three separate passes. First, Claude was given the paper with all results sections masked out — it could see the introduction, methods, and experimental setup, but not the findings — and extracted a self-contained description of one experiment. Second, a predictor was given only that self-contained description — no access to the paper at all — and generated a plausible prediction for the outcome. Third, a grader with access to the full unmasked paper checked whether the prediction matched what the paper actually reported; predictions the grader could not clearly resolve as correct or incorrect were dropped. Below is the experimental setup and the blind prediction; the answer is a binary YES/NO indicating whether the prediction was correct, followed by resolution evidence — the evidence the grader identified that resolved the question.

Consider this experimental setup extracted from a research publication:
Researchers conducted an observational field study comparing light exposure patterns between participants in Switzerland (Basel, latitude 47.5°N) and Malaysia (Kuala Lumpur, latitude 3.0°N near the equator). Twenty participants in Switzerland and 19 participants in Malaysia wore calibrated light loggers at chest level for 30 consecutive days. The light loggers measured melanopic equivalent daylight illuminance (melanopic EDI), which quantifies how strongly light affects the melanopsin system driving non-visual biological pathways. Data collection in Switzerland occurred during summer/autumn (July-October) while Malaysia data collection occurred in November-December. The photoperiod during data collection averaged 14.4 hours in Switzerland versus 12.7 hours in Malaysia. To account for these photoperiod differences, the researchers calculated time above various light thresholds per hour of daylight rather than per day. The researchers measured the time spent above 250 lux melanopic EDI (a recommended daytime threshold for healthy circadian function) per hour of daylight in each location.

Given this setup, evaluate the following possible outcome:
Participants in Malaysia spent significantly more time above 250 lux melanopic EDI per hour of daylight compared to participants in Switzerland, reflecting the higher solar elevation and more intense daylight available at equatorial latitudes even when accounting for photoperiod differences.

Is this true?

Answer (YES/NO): NO